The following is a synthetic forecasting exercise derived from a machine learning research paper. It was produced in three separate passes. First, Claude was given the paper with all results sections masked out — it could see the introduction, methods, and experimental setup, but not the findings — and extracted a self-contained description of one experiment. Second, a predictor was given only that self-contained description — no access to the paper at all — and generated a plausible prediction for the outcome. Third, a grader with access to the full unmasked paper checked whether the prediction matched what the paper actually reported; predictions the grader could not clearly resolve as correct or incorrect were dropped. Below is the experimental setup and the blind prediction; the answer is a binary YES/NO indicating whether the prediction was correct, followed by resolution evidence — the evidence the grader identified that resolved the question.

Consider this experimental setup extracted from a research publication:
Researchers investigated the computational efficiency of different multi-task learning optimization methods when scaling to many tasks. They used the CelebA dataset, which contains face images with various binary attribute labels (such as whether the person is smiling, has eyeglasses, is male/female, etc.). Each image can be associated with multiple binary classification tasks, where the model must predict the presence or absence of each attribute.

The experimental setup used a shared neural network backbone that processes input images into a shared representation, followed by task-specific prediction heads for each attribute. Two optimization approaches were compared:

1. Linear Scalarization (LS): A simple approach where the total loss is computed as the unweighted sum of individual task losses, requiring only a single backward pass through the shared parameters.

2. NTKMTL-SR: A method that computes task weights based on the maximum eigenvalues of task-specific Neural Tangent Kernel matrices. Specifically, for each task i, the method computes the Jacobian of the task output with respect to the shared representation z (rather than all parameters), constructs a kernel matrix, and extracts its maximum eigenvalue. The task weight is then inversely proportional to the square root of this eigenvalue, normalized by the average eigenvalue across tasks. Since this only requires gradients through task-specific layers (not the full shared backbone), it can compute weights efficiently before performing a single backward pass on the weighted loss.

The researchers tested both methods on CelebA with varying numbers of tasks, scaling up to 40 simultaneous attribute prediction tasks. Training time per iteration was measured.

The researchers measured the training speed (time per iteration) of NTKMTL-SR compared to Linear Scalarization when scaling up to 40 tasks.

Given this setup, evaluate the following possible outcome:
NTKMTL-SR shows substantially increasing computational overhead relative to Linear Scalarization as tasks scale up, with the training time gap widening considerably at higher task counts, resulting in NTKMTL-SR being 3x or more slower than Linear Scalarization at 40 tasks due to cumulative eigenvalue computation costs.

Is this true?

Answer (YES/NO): NO